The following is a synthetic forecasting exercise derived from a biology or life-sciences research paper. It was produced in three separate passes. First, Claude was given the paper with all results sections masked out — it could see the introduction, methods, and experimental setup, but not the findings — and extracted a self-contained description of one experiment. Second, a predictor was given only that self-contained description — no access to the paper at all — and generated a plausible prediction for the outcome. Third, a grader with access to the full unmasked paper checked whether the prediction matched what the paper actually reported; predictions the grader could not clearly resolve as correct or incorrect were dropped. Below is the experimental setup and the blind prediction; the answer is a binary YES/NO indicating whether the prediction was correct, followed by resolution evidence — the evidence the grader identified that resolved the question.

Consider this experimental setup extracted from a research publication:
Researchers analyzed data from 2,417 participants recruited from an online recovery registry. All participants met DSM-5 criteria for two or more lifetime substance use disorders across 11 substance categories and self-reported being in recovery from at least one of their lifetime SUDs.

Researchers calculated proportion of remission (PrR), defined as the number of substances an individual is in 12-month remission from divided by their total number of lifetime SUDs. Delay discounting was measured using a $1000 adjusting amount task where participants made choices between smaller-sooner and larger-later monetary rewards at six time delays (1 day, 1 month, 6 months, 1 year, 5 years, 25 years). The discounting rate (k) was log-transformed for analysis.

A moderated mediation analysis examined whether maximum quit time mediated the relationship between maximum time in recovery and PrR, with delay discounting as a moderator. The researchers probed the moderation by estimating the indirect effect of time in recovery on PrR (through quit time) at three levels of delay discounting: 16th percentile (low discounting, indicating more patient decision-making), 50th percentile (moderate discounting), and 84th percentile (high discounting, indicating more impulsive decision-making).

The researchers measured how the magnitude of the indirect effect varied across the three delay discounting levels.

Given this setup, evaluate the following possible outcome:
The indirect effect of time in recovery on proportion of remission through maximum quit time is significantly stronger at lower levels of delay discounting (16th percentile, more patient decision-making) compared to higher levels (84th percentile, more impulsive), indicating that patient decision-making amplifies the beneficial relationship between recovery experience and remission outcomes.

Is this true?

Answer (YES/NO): YES